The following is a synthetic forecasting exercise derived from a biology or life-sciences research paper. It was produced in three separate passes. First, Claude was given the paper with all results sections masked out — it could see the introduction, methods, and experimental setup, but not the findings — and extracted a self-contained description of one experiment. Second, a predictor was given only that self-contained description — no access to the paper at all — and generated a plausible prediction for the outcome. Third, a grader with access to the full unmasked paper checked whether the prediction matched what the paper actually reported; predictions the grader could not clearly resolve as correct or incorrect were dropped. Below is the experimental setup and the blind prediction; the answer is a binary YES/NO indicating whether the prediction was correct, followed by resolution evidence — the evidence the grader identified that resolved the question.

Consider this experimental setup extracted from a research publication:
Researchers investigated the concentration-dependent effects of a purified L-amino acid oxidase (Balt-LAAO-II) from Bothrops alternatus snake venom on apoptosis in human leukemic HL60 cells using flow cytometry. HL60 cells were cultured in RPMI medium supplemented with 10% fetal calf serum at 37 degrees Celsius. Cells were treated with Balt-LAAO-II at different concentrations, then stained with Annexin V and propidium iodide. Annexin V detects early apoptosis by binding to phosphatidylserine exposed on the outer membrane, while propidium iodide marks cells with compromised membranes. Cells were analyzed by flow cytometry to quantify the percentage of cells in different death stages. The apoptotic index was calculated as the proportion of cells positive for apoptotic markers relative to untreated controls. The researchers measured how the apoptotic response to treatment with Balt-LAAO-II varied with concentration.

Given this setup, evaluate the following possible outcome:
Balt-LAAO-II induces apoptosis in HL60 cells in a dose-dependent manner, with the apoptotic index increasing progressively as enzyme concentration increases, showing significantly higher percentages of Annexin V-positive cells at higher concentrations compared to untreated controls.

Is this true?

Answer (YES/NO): YES